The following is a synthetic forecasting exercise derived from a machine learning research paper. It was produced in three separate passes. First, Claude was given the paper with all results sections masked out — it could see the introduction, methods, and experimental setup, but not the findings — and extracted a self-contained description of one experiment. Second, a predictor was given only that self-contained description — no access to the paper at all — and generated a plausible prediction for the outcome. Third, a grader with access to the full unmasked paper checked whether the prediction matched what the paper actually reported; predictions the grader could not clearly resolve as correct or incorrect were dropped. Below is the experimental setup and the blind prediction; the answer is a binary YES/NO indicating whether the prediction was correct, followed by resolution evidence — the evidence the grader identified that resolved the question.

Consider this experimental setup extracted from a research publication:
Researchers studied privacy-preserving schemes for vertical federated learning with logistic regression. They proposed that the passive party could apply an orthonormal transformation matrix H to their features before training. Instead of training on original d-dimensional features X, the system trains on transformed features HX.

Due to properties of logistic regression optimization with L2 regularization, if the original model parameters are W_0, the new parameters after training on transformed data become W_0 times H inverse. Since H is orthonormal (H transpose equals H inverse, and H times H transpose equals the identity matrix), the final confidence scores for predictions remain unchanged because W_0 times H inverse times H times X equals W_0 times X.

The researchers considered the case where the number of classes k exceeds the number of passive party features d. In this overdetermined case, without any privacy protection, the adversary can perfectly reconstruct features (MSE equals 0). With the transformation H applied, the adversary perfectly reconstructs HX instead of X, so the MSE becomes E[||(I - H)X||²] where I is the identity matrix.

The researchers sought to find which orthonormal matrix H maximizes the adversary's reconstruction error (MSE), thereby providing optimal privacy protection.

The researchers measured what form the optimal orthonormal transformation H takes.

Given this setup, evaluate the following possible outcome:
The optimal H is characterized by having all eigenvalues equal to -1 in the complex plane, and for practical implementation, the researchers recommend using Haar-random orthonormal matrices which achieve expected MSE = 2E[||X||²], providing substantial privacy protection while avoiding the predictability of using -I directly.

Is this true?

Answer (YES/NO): NO